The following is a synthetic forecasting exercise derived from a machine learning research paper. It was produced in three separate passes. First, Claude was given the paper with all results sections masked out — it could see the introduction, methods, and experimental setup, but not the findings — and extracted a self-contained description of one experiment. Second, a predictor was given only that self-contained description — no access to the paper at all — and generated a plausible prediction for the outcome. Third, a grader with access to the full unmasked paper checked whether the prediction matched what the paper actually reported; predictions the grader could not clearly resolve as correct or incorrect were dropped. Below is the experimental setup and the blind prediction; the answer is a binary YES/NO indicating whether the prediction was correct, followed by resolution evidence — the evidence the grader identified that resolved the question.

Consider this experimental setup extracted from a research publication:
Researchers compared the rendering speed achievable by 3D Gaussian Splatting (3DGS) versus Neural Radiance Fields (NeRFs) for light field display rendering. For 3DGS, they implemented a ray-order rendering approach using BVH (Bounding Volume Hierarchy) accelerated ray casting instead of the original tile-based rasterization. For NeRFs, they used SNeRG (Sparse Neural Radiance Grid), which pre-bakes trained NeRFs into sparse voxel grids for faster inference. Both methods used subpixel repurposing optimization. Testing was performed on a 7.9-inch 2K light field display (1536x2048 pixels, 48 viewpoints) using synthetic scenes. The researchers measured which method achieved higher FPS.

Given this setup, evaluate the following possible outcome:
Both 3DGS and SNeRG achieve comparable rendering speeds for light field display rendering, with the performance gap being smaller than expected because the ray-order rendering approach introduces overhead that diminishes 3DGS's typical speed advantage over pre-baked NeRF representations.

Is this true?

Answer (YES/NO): NO